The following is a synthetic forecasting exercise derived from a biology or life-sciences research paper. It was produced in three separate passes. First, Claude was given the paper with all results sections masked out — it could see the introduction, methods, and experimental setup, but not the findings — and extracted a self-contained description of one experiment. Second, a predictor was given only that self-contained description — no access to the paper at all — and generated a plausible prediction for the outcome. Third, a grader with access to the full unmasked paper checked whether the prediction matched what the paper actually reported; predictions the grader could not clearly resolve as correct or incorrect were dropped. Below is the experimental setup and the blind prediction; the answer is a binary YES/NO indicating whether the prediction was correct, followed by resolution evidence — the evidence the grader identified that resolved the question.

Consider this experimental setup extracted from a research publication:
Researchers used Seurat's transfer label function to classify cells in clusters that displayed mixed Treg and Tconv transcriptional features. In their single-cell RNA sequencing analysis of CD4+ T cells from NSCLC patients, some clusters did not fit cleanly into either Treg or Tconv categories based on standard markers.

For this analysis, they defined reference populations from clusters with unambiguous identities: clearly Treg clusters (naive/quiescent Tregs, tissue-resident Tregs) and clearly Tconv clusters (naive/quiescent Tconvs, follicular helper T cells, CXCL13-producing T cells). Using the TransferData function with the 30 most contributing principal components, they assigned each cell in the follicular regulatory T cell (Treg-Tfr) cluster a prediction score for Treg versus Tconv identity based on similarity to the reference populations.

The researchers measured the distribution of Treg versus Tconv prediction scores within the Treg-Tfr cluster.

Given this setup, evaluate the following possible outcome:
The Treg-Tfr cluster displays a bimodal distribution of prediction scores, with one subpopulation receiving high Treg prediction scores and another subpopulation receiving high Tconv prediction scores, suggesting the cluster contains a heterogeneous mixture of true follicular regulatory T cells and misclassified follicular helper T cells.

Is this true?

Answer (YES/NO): NO